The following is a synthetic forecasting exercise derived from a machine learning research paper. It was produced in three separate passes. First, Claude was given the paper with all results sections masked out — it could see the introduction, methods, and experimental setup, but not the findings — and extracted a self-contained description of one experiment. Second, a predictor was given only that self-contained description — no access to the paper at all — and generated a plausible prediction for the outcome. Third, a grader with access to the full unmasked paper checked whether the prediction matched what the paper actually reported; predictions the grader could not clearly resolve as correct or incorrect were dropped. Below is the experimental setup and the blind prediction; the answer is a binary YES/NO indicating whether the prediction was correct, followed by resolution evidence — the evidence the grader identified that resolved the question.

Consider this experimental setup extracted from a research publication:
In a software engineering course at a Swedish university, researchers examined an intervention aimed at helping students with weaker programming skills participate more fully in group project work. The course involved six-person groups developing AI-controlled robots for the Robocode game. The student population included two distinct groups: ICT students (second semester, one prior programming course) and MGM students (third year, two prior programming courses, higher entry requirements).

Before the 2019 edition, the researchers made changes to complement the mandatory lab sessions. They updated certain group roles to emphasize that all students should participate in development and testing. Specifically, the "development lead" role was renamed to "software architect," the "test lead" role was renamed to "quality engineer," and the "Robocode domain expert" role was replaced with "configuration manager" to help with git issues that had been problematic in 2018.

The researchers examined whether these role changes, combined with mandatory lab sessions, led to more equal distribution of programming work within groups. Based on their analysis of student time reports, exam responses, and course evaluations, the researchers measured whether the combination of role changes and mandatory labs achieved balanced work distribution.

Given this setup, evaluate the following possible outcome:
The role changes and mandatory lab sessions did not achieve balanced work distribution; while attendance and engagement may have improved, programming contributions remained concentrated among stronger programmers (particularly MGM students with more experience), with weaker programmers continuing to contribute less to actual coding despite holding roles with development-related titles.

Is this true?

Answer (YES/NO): YES